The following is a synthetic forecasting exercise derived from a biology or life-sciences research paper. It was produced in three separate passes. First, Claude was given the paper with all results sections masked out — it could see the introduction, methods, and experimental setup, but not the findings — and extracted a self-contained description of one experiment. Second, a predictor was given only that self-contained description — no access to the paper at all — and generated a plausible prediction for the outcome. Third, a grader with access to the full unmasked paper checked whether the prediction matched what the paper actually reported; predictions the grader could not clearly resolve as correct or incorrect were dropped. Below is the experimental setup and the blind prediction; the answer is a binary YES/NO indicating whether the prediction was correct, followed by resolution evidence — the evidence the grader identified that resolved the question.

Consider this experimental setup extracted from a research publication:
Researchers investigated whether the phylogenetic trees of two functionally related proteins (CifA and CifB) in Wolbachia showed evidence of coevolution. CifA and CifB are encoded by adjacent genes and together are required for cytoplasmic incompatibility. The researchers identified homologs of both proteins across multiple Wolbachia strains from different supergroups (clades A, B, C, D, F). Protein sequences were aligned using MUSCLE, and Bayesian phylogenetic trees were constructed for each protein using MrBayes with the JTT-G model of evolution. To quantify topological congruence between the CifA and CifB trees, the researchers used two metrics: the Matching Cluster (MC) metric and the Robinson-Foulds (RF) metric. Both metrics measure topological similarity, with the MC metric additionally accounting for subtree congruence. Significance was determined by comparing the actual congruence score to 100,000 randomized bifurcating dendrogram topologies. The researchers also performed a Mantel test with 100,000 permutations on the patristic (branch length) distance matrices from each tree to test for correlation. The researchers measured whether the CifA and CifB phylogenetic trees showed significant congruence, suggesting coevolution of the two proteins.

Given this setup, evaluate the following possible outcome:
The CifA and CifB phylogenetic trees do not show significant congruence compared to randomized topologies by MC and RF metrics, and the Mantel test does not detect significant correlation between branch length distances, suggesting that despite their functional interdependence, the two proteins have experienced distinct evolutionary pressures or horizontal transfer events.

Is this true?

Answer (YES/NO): NO